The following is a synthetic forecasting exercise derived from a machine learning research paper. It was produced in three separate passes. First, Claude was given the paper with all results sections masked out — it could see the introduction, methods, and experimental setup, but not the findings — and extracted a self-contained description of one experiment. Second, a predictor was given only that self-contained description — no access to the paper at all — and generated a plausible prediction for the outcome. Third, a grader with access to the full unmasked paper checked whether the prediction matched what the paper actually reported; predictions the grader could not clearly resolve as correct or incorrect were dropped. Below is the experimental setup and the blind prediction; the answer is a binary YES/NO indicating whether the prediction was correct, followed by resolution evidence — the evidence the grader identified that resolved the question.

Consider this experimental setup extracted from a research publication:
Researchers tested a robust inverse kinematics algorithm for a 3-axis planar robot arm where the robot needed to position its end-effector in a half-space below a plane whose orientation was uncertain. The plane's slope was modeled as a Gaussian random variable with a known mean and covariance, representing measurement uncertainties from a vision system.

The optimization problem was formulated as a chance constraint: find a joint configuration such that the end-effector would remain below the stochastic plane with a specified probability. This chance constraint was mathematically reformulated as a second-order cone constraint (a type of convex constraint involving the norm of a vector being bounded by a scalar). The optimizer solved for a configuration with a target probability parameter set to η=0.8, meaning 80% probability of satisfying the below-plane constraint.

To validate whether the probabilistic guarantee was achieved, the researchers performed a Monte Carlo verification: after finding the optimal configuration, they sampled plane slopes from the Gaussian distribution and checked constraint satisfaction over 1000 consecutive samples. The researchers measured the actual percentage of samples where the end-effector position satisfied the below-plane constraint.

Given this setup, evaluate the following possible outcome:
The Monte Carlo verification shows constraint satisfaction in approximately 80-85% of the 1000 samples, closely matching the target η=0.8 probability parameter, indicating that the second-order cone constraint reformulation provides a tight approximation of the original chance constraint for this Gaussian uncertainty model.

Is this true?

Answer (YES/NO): YES